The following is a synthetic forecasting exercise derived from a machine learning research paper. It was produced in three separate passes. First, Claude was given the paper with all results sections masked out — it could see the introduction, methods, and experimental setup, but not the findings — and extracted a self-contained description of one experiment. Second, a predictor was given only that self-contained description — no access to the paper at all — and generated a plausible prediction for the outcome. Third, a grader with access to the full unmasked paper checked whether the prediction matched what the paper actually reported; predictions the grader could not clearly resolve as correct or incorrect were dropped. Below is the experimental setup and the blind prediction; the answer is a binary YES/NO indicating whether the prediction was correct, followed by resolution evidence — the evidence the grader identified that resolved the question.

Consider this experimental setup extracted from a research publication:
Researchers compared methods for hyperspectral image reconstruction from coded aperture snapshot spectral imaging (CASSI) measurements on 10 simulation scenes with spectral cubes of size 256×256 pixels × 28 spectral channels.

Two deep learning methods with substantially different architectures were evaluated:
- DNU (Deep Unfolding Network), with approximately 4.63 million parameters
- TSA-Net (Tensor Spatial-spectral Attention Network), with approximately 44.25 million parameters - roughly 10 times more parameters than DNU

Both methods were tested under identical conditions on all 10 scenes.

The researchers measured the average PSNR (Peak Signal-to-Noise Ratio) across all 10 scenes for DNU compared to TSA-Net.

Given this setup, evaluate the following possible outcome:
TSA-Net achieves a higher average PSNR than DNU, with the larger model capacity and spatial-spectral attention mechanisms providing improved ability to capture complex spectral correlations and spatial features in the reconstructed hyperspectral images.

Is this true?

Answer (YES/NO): NO